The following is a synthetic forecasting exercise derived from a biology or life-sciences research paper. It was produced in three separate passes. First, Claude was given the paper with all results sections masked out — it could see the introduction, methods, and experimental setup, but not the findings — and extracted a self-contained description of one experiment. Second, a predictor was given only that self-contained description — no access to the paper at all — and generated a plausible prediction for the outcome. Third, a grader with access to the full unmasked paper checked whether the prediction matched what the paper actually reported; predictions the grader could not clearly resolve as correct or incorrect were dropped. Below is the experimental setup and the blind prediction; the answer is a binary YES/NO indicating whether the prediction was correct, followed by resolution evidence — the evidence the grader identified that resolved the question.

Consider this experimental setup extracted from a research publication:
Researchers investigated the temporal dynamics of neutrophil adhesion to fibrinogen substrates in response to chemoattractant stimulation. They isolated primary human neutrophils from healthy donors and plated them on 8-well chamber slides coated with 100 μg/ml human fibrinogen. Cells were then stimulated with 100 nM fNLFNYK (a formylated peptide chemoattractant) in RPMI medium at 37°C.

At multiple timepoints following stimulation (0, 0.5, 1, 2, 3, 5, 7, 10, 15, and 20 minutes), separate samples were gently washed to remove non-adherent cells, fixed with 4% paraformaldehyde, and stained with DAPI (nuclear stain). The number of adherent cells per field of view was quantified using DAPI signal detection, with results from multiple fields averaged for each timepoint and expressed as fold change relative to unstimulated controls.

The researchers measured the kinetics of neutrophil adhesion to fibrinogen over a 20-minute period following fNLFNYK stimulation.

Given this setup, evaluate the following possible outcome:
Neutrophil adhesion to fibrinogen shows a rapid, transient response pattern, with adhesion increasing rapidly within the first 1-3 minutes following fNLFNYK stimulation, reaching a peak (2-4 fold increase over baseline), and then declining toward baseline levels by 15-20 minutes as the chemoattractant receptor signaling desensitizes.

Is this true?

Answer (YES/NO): NO